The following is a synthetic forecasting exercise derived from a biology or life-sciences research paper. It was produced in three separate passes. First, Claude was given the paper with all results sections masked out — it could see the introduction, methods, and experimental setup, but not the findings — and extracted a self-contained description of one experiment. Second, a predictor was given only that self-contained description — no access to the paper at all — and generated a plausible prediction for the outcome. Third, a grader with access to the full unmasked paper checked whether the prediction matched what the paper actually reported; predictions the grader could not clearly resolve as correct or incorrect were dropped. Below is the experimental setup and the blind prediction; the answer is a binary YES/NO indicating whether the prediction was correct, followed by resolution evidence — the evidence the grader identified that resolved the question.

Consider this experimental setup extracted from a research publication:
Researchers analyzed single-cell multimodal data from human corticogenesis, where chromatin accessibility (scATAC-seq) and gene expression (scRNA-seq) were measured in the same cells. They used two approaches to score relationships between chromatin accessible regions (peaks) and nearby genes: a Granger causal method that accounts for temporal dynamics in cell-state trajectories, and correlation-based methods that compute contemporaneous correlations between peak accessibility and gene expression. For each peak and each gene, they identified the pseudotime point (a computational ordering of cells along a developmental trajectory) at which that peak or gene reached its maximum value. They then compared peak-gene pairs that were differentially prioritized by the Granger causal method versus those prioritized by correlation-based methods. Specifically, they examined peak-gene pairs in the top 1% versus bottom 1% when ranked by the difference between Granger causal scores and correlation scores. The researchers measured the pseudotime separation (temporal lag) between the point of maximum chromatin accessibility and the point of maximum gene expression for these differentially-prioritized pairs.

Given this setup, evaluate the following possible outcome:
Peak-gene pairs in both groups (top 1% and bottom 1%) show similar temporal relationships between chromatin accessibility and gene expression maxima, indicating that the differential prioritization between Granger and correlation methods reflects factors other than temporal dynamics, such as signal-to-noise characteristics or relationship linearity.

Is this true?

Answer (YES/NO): NO